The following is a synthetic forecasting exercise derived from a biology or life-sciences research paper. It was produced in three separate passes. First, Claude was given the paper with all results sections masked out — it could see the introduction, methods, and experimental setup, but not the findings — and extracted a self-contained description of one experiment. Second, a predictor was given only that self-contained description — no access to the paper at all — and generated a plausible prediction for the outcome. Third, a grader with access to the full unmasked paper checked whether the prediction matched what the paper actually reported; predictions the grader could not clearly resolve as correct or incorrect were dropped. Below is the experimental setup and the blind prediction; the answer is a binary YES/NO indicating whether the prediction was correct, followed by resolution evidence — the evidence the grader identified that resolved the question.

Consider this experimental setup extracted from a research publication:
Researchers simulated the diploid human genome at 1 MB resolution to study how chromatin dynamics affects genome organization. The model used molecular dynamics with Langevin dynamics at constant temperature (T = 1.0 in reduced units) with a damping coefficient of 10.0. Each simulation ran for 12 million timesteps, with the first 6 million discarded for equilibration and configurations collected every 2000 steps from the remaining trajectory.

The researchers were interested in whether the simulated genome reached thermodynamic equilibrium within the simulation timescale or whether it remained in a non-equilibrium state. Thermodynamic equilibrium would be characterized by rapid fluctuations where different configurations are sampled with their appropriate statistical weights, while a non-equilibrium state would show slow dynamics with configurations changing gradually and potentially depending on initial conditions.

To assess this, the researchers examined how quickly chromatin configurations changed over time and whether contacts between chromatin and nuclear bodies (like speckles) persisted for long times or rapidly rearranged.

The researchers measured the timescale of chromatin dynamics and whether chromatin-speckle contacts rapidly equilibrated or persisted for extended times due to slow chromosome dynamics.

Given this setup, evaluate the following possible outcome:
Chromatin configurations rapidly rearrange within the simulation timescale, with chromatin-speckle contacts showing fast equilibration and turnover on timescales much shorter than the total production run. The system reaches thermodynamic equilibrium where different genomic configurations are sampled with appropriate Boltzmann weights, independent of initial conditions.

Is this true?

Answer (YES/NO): NO